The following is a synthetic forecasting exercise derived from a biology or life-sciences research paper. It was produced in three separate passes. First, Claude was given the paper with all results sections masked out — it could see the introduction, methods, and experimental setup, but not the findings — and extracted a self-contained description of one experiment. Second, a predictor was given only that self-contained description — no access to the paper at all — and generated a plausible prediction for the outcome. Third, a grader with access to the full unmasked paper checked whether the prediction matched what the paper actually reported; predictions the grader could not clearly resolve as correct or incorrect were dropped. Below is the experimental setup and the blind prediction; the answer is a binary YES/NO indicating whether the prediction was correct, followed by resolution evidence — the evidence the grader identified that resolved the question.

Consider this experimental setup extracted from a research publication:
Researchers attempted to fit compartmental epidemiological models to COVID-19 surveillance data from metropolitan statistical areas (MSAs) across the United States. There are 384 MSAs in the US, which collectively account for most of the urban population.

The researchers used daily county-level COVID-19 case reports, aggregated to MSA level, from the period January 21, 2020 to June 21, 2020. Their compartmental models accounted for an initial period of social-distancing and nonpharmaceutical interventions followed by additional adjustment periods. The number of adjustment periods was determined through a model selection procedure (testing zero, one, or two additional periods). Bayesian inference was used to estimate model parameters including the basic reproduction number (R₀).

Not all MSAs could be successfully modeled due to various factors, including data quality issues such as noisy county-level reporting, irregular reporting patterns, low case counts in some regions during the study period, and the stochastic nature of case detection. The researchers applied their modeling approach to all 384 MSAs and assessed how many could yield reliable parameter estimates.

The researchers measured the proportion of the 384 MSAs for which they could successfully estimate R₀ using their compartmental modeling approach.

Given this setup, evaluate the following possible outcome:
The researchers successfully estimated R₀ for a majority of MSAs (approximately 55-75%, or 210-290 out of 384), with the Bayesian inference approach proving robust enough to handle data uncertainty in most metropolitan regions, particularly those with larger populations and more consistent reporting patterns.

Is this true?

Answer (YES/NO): YES